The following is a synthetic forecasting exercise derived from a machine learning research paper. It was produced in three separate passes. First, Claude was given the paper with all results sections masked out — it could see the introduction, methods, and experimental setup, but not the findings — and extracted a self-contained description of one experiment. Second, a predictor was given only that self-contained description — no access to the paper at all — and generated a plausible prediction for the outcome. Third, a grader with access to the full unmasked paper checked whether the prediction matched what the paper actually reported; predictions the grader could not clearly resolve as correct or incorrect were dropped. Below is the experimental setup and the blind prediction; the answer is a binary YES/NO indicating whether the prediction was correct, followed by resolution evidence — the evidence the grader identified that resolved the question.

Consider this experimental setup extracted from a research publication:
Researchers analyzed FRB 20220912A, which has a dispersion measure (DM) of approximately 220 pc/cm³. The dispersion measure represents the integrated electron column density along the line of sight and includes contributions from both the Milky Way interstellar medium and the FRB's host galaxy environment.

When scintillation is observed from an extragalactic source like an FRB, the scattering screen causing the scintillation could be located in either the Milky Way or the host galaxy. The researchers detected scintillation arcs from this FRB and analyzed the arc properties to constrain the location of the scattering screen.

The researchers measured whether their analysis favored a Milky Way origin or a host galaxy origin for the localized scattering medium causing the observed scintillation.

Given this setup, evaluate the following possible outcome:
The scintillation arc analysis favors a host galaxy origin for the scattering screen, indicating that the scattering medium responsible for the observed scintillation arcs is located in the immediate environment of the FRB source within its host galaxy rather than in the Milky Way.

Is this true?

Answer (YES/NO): NO